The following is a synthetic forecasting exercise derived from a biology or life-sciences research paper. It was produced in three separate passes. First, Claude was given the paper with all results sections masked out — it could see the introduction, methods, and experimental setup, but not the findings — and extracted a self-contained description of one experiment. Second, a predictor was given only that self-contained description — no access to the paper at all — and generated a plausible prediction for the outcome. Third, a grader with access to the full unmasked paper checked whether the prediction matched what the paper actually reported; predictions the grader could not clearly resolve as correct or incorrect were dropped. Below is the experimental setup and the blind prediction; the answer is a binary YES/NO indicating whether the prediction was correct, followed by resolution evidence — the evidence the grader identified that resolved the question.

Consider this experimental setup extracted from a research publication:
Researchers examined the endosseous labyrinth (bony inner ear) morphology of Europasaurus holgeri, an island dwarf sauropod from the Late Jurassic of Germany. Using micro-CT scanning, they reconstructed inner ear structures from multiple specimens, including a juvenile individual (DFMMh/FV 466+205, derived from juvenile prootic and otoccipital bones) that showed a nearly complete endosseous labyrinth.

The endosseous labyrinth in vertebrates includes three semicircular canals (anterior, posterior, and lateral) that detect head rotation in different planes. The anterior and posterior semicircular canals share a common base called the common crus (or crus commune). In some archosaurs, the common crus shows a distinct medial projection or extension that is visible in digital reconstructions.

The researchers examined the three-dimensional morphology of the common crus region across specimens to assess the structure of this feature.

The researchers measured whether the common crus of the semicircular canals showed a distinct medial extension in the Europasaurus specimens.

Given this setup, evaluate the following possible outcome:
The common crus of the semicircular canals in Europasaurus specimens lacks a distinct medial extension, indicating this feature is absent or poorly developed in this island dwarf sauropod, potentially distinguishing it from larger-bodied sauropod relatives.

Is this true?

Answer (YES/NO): NO